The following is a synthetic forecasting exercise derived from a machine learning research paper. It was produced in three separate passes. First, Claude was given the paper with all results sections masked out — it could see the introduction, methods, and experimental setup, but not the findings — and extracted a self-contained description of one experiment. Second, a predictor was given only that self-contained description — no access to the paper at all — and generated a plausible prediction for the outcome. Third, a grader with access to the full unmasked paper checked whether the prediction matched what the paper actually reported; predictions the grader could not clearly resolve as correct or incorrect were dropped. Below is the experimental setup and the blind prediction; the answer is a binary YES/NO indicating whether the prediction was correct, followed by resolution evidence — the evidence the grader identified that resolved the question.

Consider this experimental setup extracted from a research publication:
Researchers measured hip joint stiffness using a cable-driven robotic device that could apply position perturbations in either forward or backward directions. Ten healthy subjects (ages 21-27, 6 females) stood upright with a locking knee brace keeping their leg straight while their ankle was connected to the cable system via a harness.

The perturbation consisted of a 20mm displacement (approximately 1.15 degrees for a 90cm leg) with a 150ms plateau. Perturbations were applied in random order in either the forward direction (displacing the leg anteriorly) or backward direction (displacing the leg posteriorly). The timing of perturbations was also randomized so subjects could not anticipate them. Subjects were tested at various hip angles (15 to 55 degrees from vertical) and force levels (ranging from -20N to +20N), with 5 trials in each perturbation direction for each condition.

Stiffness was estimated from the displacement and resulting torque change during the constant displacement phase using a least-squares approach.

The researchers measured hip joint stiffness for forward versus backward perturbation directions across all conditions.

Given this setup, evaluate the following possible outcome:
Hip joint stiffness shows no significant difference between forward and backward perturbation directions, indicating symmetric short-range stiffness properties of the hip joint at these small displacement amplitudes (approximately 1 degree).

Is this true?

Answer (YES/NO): NO